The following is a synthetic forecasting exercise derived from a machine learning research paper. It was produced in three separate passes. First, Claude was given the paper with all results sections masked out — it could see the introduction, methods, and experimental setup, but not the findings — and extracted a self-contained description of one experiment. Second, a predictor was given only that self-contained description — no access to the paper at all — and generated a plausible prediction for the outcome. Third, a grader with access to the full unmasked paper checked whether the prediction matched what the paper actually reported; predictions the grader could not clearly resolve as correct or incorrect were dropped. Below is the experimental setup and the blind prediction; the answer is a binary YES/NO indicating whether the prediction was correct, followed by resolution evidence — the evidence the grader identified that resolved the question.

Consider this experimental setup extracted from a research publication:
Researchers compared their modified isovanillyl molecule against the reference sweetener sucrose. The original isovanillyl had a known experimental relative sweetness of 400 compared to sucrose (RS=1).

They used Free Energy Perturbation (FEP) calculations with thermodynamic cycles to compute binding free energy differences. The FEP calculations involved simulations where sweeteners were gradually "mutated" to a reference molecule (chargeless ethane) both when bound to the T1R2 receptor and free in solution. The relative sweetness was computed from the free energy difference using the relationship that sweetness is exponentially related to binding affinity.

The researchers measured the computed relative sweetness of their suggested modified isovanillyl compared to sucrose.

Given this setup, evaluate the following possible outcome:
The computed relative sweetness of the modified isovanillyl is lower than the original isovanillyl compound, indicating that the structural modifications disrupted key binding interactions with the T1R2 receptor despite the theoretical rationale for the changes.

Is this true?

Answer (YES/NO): NO